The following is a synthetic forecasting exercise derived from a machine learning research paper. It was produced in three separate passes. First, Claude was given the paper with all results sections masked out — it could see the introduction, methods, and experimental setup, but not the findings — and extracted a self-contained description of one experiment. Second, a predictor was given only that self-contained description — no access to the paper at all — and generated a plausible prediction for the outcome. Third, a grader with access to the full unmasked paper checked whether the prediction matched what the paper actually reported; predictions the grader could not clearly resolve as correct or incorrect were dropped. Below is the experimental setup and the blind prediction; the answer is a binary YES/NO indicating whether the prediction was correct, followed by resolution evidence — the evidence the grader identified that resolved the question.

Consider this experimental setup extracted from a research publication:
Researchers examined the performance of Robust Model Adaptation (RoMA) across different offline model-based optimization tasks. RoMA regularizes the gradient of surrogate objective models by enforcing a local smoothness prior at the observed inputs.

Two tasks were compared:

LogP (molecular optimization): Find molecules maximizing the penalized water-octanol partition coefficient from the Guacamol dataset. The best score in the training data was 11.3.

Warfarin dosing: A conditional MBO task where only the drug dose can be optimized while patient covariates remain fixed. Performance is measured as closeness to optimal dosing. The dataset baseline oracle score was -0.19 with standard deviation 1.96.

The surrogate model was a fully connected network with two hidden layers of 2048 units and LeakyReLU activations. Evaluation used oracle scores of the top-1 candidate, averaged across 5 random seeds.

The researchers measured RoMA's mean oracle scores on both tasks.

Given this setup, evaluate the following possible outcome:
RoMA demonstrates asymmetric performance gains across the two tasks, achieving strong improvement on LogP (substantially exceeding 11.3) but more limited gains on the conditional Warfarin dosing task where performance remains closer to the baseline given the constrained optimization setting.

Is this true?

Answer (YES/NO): NO